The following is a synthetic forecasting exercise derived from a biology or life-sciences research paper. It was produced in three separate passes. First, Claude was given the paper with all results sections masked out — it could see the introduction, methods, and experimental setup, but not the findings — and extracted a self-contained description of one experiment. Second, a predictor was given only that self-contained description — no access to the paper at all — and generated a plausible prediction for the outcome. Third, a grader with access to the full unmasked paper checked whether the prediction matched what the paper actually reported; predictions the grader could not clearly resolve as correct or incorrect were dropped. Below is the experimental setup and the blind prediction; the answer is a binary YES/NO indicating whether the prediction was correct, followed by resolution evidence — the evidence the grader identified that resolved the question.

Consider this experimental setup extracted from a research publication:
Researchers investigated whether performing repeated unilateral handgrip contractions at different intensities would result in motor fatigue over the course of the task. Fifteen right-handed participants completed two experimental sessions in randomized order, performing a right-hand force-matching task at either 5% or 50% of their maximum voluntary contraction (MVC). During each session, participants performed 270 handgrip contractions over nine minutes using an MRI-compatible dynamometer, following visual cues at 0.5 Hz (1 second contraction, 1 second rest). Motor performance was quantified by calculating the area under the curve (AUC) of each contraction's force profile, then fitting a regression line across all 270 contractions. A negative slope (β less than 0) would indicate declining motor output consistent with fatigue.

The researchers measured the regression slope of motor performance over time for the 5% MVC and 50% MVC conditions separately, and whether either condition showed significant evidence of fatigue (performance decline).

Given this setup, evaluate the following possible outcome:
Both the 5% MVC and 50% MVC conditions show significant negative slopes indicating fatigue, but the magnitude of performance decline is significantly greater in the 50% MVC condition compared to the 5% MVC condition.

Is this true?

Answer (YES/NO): NO